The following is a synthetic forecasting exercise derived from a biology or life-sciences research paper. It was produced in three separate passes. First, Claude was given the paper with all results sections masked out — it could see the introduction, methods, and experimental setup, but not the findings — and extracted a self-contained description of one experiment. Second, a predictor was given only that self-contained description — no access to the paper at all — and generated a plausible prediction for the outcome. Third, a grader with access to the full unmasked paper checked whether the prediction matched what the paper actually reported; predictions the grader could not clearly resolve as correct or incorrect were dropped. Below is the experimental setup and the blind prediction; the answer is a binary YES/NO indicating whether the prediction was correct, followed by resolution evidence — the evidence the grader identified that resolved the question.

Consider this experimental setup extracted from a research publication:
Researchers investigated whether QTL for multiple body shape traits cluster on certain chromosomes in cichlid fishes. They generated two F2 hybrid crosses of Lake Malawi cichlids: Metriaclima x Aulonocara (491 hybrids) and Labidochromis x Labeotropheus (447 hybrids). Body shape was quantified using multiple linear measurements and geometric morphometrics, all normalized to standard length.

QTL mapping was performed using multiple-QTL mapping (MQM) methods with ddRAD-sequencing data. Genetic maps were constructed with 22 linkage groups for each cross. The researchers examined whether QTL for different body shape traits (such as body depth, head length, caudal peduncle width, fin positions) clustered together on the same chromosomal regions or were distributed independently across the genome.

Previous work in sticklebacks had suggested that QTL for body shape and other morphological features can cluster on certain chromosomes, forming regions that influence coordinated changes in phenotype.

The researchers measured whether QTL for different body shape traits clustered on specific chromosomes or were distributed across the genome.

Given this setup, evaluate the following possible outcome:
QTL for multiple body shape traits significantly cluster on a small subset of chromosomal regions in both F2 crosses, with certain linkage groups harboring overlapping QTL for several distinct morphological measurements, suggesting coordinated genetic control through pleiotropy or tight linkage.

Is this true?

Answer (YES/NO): NO